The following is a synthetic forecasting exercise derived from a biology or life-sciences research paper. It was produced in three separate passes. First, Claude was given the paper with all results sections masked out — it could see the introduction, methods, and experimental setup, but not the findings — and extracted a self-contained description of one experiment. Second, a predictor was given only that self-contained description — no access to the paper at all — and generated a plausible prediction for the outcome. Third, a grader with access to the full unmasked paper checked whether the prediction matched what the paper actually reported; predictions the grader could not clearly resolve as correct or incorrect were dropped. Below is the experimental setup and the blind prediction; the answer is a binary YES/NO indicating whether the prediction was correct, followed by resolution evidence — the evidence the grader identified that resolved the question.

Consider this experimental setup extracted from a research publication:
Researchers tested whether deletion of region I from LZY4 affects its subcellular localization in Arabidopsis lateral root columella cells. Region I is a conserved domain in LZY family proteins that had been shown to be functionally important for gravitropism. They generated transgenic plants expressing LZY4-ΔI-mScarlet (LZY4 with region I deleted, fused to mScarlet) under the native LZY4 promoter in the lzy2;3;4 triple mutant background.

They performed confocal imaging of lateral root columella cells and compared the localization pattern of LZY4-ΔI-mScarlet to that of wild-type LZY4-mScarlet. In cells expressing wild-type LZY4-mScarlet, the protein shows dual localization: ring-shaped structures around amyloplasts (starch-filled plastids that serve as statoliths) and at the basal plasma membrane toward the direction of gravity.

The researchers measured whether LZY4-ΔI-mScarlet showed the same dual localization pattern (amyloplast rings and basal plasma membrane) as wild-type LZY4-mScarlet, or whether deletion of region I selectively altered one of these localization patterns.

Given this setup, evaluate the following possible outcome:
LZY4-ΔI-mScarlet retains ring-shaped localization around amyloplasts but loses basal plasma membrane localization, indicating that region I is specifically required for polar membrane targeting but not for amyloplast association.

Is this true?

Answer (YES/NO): NO